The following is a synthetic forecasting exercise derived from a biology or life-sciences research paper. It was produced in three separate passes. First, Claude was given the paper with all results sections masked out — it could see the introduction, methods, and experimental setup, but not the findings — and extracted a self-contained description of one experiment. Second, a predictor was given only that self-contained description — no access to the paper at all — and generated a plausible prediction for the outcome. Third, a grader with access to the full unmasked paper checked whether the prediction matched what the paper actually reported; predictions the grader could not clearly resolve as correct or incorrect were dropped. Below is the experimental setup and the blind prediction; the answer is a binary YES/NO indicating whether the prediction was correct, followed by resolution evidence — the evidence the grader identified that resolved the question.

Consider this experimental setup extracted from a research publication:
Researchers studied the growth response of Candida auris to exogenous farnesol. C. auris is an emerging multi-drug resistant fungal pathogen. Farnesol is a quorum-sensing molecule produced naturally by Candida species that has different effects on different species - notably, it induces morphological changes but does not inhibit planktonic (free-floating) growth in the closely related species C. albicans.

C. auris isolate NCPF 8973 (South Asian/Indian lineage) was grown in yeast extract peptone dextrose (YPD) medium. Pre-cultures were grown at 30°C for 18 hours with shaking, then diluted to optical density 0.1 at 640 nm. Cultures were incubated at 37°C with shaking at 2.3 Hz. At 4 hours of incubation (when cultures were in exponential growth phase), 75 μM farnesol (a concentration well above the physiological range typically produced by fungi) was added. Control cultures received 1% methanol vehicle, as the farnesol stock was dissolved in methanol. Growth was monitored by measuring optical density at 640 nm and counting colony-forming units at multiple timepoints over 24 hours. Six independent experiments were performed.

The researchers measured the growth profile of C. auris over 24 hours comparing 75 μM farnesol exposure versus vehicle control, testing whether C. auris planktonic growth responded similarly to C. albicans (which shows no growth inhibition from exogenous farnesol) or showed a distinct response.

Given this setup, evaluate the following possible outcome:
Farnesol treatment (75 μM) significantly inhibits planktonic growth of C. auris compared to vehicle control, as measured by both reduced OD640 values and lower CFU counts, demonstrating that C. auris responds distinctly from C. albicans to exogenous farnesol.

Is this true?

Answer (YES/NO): YES